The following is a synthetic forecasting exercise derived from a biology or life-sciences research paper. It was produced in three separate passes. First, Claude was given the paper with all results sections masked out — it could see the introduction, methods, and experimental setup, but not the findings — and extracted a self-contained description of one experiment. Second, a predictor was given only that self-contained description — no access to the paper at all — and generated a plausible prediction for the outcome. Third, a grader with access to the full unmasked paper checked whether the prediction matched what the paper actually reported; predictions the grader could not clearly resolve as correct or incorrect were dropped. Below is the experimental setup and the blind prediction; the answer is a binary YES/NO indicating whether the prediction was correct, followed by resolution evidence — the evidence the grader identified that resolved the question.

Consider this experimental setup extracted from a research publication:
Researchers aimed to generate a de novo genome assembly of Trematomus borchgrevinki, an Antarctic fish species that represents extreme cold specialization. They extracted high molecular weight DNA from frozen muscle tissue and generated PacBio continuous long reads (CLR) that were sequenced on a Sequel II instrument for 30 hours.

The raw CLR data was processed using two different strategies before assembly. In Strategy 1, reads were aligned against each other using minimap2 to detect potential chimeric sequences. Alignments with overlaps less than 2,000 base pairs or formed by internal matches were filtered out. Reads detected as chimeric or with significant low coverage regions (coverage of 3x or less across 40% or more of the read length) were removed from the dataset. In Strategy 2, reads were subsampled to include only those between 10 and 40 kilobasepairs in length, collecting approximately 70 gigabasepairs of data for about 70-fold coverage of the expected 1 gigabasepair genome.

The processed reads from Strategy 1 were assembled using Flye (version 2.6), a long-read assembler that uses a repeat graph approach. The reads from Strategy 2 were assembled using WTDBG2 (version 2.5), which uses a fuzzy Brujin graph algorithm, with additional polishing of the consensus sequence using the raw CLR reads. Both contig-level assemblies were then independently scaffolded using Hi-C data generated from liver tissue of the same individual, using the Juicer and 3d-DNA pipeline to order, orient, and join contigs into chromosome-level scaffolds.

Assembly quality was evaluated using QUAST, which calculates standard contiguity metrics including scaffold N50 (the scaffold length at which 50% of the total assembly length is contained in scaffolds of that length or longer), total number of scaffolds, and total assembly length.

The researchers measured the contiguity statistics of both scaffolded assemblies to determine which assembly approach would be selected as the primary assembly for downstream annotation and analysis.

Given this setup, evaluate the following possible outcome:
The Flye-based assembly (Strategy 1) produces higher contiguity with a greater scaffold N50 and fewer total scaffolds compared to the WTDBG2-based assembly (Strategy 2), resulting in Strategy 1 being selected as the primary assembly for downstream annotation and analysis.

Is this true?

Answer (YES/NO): YES